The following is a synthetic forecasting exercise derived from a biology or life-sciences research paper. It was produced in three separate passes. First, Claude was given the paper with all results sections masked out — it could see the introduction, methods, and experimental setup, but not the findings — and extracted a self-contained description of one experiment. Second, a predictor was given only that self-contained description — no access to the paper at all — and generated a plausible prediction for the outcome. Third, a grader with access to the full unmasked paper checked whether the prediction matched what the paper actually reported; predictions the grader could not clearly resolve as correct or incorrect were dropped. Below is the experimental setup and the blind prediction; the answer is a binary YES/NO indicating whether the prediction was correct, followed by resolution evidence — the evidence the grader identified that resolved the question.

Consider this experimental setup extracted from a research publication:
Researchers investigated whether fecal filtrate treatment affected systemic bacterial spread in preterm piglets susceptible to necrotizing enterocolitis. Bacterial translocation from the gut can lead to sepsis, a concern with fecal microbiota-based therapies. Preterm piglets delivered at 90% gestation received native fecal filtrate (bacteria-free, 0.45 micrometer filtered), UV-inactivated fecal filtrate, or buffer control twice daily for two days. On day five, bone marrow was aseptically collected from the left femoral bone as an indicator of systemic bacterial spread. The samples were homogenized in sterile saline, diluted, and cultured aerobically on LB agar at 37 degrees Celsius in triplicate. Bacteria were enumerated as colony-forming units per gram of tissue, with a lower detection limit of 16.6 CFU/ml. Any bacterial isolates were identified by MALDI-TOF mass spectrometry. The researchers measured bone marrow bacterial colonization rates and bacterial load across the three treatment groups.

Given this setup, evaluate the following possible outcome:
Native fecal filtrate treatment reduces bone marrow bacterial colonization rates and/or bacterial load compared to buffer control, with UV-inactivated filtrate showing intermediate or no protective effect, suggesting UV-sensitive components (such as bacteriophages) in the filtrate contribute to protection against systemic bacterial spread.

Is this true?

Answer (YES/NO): NO